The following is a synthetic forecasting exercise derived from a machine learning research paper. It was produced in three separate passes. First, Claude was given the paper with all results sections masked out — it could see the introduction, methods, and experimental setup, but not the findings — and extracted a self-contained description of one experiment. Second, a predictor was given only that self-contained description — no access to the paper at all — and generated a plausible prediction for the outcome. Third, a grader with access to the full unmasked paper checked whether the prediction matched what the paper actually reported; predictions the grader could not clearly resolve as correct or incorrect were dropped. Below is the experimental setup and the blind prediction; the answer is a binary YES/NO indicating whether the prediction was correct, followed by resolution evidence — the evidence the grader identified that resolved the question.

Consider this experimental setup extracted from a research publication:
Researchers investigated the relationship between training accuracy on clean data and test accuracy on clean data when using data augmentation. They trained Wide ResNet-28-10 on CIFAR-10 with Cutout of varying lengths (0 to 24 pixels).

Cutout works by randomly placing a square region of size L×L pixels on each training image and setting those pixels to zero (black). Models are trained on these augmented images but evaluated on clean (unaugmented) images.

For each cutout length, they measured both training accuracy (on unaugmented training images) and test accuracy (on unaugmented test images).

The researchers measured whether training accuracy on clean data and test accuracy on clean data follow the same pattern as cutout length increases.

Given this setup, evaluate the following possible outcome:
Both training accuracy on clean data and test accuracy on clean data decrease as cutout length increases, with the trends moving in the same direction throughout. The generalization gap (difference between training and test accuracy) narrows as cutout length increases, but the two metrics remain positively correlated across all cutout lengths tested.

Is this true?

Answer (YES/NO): NO